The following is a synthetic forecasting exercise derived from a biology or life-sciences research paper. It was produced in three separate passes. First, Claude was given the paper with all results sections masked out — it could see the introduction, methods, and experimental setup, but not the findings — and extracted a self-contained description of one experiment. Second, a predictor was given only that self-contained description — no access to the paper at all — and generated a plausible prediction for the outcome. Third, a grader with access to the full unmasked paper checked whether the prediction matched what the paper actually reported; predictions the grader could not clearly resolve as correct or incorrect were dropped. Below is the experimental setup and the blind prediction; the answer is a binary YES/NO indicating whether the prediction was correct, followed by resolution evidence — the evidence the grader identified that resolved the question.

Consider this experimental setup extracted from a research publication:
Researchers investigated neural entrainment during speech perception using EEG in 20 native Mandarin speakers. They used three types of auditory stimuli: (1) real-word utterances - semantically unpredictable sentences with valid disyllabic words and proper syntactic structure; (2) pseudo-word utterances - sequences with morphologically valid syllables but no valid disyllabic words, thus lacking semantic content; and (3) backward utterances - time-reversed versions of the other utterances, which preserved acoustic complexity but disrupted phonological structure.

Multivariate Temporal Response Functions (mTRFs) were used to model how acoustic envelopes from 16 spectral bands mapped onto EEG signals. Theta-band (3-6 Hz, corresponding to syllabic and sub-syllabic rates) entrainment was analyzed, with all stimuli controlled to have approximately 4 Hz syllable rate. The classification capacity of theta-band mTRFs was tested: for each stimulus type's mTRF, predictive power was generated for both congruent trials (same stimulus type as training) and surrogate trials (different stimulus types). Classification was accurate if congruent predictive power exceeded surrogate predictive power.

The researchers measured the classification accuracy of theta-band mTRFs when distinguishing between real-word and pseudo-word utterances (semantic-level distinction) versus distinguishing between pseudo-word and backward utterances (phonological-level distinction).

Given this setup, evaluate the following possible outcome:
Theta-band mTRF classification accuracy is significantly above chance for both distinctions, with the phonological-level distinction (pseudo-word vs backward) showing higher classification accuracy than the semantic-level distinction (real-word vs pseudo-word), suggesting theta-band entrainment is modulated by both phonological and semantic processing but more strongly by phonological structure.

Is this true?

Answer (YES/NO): NO